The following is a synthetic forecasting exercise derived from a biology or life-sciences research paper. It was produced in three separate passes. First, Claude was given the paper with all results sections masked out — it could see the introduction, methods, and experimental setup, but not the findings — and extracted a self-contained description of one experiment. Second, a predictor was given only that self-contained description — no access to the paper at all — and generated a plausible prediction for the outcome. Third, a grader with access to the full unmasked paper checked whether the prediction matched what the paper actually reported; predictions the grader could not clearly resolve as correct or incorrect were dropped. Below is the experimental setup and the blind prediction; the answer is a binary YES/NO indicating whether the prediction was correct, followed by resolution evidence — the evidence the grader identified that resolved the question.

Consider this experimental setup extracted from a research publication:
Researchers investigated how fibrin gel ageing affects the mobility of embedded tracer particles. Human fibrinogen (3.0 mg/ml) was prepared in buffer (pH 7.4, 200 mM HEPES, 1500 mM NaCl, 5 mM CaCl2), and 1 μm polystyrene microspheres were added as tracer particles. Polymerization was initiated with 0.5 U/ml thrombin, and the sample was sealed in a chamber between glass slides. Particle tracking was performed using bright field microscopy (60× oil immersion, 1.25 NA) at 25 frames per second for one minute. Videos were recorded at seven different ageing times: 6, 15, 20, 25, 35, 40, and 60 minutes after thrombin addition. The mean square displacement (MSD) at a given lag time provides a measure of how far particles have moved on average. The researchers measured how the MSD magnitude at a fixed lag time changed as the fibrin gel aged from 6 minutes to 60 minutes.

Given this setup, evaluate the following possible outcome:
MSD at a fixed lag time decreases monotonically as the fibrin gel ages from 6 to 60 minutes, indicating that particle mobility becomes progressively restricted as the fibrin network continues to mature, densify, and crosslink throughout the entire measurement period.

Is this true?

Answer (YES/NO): YES